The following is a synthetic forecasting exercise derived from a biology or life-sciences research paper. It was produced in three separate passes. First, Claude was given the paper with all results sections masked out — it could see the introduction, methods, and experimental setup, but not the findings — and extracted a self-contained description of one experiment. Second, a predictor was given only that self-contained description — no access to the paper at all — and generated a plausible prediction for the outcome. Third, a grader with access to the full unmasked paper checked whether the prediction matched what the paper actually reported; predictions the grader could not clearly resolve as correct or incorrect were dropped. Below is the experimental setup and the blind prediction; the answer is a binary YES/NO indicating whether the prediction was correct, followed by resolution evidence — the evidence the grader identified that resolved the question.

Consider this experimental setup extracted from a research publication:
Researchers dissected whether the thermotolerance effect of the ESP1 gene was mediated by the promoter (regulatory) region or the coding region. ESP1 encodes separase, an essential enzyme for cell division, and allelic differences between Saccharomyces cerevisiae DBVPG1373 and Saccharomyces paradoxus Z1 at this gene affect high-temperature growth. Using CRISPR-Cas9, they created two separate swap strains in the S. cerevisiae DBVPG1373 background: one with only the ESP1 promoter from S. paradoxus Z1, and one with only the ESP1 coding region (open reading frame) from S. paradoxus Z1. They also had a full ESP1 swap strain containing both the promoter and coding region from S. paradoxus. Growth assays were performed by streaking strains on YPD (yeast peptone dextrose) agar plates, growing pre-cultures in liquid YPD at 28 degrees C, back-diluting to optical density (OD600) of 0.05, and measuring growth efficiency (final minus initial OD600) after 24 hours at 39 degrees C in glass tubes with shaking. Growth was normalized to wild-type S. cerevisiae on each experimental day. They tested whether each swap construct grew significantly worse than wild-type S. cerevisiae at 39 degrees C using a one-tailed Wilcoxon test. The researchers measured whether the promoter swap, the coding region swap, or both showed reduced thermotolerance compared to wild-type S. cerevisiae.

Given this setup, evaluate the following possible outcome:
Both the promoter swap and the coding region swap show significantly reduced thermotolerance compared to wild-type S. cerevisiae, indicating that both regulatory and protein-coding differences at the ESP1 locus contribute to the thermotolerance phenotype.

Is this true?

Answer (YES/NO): NO